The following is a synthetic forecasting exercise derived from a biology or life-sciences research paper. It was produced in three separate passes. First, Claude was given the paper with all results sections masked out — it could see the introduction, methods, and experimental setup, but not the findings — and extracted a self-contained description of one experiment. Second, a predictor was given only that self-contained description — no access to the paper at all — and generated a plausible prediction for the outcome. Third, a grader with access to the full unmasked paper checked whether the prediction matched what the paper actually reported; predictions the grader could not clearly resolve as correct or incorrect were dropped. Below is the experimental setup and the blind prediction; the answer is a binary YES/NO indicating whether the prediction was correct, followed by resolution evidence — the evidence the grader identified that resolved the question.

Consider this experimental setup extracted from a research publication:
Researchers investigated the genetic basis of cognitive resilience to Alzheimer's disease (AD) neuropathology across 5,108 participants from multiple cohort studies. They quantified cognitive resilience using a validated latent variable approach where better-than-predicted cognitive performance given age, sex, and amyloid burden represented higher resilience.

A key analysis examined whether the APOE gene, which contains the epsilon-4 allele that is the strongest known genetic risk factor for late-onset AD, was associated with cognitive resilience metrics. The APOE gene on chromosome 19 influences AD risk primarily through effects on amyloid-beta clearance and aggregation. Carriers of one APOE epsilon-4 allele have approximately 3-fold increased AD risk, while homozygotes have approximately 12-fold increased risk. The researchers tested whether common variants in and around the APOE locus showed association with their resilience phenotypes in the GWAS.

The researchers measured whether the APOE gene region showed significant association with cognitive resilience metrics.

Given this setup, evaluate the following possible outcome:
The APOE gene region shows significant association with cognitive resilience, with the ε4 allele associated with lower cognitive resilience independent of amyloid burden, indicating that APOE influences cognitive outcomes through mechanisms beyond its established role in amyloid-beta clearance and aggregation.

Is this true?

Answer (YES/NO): NO